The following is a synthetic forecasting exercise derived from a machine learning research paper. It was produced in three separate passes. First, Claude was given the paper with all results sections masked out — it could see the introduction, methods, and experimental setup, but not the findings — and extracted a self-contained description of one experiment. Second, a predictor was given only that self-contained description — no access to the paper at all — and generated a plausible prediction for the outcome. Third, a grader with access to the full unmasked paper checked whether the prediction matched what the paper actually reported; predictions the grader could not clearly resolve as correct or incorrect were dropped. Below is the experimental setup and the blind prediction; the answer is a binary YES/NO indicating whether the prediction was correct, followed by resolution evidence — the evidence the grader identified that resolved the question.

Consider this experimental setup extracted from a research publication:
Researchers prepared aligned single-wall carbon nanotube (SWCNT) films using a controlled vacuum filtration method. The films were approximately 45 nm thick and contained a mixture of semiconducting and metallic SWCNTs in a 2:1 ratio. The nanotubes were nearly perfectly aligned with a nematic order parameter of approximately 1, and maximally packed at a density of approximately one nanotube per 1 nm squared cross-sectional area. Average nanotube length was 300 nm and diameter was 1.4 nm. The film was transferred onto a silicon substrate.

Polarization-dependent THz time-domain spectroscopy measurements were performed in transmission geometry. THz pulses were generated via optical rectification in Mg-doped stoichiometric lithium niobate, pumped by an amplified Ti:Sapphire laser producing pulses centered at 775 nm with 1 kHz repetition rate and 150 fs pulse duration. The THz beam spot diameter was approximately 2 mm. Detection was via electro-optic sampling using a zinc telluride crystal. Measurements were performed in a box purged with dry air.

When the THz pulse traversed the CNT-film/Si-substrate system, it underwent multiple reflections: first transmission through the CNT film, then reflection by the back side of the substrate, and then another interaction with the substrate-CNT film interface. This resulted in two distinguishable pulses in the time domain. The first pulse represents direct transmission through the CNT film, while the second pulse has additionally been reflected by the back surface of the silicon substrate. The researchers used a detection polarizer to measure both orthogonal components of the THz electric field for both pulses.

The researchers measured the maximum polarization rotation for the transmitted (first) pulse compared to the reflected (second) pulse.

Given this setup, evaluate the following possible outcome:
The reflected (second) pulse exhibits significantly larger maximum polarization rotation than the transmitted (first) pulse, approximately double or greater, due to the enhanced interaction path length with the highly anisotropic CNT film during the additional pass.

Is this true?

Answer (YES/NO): YES